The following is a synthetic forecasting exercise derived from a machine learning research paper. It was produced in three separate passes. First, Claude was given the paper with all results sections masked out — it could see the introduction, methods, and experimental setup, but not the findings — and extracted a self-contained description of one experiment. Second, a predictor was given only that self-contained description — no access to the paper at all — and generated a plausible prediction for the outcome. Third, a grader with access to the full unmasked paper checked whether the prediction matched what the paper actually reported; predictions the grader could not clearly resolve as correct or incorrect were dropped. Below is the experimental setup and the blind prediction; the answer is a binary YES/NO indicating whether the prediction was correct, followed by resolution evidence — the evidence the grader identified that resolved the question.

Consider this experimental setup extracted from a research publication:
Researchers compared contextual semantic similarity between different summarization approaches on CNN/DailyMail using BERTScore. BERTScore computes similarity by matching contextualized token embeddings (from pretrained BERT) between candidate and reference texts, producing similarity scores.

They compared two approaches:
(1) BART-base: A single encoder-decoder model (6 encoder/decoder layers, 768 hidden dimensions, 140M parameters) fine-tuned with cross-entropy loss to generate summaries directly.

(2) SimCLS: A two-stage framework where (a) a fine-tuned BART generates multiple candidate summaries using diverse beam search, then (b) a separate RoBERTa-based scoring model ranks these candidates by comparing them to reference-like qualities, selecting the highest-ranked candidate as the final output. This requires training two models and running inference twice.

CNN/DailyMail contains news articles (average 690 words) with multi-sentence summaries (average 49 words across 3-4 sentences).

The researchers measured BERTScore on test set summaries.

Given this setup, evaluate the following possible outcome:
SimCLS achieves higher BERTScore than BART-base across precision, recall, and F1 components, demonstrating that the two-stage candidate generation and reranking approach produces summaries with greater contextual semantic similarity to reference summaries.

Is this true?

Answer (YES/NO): YES